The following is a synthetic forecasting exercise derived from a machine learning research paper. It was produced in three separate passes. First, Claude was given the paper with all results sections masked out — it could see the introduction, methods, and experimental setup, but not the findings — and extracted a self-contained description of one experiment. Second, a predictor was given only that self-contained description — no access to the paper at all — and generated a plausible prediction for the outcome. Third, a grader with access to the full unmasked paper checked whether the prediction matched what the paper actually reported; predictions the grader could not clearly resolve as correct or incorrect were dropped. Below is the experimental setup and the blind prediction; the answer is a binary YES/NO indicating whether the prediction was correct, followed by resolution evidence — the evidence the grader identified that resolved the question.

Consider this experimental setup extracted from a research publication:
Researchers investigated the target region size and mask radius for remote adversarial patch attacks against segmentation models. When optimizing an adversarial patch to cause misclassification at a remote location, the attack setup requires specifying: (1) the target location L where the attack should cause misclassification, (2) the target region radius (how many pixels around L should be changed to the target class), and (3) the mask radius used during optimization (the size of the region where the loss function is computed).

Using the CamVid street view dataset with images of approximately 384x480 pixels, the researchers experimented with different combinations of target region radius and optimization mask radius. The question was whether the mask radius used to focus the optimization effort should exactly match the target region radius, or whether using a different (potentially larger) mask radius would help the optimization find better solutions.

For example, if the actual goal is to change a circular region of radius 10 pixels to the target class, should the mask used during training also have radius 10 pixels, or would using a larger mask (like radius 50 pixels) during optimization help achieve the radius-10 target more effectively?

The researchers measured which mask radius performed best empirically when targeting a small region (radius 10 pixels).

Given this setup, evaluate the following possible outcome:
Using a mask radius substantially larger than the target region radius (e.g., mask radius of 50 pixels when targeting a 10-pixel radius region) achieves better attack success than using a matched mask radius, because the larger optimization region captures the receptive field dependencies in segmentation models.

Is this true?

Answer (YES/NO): YES